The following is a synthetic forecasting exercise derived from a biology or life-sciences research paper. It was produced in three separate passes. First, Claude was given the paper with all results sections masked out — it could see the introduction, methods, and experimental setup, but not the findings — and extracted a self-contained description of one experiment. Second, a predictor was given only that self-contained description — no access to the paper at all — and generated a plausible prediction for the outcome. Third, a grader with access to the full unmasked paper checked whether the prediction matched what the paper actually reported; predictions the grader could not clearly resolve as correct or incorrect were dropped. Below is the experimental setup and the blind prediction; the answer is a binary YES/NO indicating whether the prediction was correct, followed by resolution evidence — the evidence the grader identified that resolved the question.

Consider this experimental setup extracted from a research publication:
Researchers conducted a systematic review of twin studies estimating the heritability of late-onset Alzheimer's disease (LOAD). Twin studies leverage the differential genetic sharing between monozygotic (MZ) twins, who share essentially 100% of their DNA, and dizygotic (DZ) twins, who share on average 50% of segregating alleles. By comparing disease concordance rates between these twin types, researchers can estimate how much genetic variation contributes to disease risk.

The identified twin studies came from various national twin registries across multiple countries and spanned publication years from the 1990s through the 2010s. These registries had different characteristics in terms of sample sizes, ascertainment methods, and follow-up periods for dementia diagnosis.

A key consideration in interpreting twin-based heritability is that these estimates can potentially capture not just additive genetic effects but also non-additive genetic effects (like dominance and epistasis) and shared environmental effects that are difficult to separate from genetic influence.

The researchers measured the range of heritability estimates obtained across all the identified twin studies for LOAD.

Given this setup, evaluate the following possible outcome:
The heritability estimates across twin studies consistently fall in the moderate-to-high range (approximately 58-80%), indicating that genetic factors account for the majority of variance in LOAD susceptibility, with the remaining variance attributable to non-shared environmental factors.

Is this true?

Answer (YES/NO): NO